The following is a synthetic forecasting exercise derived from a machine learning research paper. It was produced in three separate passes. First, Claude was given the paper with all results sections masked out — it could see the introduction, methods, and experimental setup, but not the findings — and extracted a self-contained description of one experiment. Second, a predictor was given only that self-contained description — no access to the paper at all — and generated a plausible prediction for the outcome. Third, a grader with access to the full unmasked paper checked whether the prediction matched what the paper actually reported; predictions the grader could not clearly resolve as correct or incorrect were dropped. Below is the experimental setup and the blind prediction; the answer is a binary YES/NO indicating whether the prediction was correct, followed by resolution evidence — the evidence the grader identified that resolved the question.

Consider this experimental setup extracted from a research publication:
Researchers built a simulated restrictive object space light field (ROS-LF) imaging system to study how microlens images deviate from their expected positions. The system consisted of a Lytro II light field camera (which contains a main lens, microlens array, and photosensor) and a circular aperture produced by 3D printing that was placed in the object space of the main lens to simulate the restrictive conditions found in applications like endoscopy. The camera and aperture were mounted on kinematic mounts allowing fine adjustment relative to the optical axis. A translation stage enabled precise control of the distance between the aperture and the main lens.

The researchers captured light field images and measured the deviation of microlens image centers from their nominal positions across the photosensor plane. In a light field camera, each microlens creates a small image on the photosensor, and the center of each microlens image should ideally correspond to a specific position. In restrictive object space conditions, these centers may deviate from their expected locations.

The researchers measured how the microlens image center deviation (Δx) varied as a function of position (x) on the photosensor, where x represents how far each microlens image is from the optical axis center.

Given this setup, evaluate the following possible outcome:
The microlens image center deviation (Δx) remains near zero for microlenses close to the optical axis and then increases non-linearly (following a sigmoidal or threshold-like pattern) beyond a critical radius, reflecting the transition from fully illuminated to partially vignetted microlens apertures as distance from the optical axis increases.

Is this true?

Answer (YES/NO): NO